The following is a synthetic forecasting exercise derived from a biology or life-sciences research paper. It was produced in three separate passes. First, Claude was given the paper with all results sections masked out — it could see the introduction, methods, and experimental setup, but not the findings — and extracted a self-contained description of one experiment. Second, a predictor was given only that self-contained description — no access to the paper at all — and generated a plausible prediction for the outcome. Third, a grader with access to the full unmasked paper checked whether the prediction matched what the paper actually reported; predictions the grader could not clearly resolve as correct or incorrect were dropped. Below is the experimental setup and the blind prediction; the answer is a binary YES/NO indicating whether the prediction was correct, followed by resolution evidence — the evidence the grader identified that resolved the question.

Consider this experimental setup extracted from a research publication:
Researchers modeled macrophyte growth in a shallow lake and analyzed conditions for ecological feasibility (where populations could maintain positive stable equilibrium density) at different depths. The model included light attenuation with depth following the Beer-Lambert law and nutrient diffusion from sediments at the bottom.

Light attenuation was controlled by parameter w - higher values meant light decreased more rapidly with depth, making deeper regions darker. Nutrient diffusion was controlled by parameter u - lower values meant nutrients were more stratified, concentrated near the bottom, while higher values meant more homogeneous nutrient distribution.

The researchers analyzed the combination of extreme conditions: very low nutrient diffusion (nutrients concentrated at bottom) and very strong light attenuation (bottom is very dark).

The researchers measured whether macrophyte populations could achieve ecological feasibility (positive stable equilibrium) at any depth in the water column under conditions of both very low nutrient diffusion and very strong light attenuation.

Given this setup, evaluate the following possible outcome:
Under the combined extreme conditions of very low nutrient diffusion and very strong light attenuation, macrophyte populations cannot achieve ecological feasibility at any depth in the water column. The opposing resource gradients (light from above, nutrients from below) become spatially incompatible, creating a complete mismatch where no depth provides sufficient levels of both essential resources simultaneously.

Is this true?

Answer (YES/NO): YES